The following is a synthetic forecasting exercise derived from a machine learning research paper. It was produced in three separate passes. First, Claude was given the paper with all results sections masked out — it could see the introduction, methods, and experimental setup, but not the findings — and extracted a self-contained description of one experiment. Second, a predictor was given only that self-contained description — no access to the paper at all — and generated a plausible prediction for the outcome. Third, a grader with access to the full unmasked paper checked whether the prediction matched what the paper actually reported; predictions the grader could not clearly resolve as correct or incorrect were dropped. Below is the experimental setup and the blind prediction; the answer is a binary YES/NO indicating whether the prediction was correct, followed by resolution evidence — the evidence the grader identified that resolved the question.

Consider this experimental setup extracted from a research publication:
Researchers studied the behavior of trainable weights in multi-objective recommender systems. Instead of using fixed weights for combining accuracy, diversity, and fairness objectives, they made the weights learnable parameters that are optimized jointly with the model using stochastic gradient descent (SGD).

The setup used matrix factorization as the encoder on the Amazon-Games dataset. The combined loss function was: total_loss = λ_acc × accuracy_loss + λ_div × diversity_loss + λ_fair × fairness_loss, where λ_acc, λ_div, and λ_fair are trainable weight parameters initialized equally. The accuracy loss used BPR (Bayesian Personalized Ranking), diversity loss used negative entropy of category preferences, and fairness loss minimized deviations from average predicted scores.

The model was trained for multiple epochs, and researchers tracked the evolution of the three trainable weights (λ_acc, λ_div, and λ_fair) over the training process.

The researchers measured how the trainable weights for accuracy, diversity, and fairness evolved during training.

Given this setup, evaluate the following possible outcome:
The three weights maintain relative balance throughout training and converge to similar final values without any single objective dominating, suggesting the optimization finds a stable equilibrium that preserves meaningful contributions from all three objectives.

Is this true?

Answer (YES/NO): NO